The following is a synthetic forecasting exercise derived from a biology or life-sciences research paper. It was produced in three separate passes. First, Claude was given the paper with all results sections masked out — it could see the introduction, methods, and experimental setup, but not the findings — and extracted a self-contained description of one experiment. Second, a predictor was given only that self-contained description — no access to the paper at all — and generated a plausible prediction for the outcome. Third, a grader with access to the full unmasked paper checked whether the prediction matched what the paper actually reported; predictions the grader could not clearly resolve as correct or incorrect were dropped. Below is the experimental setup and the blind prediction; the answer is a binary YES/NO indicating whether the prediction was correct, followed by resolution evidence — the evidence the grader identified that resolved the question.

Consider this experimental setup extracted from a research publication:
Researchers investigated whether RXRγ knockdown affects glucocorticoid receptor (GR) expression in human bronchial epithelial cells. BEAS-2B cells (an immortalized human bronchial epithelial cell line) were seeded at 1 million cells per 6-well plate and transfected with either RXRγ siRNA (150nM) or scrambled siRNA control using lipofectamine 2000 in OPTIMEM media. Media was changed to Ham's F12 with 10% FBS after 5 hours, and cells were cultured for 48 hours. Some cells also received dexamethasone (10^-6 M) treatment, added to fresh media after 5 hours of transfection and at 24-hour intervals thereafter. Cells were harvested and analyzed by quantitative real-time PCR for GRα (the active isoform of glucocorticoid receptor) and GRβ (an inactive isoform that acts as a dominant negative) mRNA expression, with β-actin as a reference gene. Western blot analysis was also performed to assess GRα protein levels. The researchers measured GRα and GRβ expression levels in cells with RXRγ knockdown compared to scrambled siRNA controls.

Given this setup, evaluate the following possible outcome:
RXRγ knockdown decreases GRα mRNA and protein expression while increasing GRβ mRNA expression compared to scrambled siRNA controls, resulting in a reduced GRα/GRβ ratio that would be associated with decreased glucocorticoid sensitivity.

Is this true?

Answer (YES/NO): NO